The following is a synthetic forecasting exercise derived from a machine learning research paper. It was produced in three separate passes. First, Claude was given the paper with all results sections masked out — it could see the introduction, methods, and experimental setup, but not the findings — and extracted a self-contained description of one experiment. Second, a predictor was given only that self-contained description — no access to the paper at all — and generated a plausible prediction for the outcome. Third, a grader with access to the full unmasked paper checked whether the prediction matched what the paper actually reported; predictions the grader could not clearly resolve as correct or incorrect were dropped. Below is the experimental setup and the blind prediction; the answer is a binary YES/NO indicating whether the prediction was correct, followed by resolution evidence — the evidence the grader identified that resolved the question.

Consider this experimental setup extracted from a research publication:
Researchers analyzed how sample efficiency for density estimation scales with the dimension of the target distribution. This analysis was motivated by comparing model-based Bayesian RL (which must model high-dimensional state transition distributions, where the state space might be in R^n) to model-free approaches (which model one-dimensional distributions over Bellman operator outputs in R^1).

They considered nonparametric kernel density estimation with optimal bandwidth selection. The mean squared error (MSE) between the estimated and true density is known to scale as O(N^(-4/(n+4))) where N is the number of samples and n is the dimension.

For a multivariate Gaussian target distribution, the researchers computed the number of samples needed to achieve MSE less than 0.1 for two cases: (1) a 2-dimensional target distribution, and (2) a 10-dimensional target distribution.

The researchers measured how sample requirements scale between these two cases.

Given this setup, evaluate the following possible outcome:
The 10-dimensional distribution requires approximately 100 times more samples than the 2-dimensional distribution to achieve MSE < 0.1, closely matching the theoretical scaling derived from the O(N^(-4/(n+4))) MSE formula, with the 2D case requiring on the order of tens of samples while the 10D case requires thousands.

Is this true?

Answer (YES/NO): NO